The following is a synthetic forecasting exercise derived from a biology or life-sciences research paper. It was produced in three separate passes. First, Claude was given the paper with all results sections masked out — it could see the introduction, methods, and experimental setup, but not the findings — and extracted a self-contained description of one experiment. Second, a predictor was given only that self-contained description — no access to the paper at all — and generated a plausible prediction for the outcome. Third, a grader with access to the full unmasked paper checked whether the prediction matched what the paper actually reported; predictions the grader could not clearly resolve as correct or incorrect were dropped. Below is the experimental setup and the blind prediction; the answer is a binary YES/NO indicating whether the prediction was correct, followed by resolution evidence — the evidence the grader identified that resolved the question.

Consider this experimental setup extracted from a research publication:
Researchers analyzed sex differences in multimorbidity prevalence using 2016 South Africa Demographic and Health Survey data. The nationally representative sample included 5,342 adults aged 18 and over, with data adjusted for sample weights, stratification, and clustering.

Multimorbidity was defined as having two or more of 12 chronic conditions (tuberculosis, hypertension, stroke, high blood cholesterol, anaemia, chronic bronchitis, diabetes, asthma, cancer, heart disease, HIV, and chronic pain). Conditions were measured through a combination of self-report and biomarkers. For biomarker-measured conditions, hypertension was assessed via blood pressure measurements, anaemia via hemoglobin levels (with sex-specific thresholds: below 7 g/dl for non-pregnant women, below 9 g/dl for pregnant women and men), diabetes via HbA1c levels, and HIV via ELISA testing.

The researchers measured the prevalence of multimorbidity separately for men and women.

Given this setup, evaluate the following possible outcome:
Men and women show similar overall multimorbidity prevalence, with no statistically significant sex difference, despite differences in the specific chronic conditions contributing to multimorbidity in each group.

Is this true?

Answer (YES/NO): NO